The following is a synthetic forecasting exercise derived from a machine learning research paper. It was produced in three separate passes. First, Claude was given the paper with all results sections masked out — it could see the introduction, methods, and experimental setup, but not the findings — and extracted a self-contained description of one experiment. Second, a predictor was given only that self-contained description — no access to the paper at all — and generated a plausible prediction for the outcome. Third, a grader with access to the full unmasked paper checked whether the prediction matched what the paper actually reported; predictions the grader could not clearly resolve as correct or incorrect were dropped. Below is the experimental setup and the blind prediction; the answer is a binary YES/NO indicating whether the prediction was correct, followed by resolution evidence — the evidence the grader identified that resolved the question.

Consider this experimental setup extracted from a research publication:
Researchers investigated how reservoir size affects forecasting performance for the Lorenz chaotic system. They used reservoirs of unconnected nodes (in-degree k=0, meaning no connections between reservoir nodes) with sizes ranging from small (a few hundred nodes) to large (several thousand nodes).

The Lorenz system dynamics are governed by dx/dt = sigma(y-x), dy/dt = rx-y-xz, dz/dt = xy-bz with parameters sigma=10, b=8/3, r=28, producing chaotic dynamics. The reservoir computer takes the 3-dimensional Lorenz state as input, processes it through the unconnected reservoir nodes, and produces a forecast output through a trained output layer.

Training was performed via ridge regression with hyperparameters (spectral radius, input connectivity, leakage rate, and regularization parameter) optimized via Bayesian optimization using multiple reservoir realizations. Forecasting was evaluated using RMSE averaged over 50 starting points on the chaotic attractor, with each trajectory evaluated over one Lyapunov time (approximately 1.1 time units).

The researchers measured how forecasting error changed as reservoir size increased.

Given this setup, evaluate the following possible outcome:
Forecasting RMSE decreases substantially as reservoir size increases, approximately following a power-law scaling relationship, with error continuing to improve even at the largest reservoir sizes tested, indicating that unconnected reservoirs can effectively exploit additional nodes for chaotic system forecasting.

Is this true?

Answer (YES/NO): NO